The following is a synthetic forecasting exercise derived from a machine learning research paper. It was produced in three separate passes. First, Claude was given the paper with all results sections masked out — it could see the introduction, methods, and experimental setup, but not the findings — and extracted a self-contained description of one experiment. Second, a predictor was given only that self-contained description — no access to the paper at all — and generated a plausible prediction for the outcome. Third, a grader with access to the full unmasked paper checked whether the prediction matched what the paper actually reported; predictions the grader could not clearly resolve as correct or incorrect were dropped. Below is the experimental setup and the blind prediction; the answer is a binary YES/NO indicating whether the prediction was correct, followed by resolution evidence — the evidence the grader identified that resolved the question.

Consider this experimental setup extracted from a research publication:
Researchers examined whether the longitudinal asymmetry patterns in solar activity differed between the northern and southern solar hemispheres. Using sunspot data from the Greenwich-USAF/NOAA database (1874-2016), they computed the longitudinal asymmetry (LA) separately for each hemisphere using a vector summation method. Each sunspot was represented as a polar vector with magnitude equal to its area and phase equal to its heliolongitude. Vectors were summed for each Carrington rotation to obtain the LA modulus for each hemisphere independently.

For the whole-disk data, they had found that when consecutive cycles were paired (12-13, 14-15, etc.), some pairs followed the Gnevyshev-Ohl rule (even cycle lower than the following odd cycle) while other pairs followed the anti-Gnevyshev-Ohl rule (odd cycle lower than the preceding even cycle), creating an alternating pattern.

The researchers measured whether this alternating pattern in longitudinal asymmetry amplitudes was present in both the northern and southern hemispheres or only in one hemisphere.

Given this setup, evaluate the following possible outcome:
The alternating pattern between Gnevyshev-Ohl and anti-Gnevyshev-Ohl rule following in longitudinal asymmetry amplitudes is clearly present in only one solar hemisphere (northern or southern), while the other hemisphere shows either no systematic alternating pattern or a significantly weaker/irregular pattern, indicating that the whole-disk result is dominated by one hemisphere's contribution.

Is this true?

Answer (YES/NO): YES